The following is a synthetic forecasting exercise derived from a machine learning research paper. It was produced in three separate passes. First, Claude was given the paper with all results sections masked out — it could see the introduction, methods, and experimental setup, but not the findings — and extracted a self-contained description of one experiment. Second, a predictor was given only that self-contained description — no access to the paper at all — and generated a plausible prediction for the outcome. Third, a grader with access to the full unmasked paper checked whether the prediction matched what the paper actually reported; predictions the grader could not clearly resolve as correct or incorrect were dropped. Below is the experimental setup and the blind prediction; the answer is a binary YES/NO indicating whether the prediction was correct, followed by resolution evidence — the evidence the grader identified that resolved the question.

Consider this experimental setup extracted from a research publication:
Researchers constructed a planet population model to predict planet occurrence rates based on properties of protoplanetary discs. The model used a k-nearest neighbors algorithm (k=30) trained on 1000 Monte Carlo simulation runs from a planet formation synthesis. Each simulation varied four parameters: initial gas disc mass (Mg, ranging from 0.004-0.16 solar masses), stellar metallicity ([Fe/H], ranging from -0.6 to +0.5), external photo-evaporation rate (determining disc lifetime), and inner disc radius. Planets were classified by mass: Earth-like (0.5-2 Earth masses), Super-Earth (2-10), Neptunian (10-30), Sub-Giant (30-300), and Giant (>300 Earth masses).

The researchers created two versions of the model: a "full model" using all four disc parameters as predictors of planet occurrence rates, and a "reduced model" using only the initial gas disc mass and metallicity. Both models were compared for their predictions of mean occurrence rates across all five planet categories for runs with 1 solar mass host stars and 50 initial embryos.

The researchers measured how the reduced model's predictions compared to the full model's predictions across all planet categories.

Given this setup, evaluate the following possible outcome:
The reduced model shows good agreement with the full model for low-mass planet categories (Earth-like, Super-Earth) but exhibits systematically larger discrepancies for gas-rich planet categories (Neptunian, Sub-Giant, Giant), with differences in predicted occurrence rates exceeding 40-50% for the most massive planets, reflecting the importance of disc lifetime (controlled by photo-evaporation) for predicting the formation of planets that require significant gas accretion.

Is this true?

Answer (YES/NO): NO